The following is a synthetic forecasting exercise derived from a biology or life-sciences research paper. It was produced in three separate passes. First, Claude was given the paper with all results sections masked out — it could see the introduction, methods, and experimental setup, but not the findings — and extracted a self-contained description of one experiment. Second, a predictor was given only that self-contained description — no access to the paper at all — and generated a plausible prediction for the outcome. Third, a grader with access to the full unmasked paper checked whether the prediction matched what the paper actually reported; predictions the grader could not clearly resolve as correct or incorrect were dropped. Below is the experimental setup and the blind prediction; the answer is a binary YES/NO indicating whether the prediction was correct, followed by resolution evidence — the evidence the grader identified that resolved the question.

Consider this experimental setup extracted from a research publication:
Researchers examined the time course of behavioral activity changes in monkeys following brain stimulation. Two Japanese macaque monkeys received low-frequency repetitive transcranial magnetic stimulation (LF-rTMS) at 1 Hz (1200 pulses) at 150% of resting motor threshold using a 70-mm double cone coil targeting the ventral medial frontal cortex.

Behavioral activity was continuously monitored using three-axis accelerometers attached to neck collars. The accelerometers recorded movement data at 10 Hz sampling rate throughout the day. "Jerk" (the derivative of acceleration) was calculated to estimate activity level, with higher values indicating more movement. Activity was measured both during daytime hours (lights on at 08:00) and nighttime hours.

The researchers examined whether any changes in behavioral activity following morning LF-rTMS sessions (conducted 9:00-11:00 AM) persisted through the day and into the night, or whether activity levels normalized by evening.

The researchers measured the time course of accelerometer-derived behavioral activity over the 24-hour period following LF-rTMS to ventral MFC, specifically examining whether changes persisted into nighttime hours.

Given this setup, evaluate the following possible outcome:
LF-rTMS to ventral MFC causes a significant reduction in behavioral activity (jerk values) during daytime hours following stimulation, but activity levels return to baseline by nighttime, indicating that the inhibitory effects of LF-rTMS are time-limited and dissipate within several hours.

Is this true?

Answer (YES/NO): NO